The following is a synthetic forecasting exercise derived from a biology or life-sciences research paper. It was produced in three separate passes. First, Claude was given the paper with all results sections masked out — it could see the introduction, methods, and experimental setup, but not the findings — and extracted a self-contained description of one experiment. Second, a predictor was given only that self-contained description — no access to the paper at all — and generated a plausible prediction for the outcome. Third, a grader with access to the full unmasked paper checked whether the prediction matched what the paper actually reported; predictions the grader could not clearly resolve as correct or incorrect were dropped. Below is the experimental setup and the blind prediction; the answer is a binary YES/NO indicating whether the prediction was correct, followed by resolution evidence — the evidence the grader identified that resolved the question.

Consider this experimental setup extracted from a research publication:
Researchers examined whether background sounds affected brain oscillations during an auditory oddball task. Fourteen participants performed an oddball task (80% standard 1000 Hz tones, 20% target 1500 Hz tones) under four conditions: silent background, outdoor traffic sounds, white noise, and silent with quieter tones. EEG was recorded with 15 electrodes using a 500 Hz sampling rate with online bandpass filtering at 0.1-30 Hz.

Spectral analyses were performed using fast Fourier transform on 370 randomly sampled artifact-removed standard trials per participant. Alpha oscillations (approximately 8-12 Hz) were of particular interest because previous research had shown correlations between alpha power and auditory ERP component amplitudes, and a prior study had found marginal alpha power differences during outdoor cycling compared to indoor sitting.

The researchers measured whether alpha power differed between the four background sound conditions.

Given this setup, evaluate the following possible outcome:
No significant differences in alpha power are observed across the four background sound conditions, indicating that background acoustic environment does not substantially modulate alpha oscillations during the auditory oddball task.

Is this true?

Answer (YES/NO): YES